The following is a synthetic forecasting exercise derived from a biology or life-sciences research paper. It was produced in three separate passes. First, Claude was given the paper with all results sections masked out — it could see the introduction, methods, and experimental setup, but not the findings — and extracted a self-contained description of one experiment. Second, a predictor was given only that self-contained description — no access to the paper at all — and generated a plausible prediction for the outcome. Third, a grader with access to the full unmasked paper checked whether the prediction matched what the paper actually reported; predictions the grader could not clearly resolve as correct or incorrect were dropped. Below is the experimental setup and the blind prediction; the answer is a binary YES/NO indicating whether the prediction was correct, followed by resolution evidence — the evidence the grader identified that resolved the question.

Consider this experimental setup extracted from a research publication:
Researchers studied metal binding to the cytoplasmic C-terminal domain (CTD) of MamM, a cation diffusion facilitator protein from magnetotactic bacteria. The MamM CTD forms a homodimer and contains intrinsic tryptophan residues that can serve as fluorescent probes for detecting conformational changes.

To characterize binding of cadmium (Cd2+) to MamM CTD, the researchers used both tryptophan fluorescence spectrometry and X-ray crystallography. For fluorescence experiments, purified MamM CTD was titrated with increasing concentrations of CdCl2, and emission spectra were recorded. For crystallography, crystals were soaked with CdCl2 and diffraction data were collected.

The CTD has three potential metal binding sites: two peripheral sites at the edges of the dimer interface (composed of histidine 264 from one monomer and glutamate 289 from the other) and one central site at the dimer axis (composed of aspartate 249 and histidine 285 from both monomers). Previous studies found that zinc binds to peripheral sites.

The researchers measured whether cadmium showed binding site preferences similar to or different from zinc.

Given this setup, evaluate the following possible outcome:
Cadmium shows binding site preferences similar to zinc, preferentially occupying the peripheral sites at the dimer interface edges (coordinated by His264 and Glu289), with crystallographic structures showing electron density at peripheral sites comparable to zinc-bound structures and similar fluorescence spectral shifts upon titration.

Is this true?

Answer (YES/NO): NO